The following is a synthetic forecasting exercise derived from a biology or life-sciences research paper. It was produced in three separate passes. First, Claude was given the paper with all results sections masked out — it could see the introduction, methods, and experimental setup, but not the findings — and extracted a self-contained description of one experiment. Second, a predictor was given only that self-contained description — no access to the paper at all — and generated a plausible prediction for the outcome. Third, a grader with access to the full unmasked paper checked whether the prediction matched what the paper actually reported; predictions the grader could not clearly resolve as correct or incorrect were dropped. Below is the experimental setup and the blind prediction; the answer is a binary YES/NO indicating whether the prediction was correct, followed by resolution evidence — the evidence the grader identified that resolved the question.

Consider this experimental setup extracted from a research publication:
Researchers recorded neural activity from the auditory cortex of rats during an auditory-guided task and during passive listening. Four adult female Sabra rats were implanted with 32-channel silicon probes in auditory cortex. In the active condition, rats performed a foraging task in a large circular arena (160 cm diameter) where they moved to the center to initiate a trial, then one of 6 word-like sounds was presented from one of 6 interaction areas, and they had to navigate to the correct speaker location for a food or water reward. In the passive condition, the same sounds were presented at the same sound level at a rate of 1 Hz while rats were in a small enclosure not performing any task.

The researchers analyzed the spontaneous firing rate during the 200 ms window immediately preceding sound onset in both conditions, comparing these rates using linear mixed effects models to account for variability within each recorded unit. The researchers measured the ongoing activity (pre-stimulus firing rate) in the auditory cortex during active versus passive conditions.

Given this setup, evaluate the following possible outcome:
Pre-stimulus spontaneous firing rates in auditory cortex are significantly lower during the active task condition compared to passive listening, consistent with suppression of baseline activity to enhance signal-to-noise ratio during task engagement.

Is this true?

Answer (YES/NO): NO